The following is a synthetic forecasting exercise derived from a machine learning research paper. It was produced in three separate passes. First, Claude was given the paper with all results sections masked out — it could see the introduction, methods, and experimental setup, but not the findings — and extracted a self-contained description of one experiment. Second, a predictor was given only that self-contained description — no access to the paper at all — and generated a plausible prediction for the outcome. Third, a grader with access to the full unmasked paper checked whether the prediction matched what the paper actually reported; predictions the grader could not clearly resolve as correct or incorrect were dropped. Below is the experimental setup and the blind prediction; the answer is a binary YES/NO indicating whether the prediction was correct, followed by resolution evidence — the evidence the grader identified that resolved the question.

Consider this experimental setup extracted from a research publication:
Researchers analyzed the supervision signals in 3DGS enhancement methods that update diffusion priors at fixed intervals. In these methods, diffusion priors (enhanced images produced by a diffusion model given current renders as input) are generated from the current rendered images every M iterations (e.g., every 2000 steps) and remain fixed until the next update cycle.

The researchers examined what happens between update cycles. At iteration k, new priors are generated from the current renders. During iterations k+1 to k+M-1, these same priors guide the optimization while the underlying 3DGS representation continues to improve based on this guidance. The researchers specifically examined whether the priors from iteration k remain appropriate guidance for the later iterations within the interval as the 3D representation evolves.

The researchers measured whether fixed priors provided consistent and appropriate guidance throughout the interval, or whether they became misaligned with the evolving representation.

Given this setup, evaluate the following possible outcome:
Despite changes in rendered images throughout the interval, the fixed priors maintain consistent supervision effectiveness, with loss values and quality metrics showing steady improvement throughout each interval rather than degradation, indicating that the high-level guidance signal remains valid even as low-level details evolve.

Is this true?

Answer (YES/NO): NO